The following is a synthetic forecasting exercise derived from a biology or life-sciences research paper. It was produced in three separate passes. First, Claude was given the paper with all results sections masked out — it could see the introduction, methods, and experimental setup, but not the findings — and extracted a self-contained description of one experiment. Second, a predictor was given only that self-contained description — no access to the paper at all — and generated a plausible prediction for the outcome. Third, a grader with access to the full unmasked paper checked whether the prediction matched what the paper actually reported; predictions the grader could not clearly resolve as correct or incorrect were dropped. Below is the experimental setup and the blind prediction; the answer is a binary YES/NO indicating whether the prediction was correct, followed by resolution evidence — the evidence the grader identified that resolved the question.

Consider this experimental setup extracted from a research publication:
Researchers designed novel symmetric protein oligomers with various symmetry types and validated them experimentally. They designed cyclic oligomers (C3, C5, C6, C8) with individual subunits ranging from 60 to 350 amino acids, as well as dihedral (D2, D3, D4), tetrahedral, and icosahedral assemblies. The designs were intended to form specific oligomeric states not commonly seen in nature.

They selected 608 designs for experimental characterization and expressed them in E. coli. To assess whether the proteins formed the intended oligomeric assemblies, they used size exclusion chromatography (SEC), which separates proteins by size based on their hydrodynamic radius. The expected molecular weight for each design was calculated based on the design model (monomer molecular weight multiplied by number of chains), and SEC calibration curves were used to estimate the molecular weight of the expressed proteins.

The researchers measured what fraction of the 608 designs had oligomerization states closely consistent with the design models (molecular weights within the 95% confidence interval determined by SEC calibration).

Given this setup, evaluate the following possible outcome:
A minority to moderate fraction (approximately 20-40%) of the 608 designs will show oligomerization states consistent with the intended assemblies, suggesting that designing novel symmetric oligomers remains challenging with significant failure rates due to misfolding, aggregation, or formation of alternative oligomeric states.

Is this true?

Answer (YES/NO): NO